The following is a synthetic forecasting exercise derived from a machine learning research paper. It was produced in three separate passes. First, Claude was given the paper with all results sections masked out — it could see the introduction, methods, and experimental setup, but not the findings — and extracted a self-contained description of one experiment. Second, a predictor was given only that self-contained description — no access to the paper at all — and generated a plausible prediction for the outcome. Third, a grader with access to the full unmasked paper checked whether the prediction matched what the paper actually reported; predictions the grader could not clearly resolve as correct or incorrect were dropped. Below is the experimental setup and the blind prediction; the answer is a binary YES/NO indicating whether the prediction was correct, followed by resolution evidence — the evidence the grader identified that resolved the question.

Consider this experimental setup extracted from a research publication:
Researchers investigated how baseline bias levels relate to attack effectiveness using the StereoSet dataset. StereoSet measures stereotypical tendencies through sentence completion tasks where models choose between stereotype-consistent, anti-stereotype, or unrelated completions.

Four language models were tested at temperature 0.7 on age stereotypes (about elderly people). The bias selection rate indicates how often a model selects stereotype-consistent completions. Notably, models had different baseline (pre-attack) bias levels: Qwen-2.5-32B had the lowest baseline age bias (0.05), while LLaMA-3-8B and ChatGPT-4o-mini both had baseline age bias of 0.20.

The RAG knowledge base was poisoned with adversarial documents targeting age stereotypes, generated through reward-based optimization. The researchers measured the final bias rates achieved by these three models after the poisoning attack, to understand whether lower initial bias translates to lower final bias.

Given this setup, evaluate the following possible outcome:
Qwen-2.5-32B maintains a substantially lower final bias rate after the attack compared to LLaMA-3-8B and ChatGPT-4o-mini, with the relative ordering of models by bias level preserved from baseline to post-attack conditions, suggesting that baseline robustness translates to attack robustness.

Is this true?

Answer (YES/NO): NO